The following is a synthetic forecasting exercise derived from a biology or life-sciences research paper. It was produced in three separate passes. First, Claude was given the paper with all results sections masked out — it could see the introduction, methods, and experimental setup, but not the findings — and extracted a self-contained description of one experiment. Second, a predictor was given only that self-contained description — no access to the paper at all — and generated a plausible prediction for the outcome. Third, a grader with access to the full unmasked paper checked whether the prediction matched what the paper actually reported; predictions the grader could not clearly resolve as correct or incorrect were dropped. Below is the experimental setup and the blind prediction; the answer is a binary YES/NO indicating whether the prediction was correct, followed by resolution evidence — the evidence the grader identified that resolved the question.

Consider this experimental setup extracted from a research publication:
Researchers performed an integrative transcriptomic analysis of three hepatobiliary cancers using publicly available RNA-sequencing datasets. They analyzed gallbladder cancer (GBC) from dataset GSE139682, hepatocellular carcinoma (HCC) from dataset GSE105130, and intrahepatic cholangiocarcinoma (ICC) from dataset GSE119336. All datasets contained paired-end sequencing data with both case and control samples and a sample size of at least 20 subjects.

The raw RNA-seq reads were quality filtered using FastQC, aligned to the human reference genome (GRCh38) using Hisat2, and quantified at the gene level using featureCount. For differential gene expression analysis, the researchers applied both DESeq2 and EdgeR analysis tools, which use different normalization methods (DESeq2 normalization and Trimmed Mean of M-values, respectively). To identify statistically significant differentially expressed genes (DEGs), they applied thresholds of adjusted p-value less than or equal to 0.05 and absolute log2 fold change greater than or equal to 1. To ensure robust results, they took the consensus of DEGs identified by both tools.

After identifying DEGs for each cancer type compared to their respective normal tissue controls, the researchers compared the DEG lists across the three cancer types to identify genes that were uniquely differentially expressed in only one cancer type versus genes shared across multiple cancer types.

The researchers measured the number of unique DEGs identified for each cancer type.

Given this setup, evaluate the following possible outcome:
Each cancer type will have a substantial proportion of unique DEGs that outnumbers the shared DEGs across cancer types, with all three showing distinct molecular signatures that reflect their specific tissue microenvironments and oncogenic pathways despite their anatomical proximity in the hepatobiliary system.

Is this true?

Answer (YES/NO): YES